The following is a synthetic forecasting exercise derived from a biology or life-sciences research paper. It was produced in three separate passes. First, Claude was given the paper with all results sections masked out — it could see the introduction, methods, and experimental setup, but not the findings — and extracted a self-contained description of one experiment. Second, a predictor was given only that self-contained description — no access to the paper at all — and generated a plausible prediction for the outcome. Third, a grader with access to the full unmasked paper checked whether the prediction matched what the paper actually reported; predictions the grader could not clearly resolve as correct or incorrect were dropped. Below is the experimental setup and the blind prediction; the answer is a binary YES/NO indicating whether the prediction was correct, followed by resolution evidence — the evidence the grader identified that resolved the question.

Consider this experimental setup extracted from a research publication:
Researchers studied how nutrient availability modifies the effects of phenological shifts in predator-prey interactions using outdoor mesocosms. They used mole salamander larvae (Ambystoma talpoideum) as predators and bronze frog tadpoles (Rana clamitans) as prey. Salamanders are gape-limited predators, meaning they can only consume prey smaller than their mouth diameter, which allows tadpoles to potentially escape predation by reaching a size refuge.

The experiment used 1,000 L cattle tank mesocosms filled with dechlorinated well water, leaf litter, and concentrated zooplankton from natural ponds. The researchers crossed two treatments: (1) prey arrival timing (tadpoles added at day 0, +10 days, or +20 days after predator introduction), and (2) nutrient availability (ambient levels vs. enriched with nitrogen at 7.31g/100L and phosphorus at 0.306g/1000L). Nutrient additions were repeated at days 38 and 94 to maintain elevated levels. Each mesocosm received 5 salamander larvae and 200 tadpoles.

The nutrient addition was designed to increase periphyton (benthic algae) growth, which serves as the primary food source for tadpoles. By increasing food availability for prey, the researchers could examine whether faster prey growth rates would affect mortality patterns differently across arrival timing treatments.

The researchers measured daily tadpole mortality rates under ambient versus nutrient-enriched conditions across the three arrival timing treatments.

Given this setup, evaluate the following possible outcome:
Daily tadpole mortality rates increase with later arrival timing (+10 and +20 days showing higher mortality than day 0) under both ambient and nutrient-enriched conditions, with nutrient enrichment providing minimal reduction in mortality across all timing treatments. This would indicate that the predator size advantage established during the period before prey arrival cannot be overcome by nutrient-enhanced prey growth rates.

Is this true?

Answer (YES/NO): NO